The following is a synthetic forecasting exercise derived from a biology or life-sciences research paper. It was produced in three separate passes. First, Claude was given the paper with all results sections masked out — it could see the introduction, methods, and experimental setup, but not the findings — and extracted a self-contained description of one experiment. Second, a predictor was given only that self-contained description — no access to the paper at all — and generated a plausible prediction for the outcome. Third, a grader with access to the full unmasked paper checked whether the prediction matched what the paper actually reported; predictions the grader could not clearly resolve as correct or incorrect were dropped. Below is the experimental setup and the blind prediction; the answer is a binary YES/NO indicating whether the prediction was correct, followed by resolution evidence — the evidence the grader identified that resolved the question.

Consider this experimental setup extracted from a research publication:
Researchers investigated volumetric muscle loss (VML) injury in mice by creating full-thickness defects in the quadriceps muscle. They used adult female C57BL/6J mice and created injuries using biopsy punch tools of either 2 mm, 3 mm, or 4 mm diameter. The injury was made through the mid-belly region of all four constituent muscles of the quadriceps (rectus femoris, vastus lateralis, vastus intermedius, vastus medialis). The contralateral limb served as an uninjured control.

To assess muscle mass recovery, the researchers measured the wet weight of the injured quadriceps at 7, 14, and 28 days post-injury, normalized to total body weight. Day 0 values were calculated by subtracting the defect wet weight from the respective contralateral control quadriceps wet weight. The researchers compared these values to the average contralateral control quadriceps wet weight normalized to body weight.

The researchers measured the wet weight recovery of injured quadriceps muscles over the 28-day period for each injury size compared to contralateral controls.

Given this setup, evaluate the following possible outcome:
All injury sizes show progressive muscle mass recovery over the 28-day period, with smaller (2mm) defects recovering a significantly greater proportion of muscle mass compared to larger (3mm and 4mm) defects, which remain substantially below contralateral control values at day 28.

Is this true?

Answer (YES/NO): NO